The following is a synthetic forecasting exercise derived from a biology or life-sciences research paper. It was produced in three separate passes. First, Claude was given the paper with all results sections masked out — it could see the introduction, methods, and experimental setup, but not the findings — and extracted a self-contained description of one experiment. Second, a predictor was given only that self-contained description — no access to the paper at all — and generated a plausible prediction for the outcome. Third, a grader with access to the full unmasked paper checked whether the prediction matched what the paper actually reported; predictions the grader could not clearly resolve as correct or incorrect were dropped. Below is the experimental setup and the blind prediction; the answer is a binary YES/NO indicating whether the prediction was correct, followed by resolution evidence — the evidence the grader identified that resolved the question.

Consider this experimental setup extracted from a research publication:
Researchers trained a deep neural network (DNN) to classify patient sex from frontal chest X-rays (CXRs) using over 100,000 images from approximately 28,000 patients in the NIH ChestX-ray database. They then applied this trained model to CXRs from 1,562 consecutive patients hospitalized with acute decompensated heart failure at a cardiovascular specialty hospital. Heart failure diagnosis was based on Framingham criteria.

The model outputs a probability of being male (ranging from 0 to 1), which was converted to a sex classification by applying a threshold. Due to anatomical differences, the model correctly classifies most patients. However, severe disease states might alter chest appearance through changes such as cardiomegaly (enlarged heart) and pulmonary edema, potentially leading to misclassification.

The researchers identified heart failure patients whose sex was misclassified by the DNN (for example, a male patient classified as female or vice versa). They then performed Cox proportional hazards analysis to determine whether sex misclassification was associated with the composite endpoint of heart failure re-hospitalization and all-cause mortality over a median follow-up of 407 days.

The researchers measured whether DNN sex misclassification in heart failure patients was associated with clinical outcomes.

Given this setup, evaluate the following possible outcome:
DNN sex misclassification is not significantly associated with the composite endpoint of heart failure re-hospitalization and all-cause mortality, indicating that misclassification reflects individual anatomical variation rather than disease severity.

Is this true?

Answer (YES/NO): YES